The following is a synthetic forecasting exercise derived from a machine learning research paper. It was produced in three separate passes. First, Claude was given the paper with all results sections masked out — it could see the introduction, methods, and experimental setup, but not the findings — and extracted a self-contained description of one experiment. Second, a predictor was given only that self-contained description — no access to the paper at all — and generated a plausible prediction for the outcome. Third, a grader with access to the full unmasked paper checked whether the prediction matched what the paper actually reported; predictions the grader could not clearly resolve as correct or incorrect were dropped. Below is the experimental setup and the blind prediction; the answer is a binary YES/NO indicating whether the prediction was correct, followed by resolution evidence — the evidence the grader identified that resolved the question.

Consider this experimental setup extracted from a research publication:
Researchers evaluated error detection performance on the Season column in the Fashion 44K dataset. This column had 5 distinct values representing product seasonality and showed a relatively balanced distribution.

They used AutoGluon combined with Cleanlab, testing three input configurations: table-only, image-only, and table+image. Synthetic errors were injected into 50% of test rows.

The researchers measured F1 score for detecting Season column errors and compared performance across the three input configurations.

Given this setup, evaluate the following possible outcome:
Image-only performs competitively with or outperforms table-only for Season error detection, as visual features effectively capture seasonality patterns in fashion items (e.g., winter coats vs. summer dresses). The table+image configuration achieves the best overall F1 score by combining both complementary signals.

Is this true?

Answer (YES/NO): NO